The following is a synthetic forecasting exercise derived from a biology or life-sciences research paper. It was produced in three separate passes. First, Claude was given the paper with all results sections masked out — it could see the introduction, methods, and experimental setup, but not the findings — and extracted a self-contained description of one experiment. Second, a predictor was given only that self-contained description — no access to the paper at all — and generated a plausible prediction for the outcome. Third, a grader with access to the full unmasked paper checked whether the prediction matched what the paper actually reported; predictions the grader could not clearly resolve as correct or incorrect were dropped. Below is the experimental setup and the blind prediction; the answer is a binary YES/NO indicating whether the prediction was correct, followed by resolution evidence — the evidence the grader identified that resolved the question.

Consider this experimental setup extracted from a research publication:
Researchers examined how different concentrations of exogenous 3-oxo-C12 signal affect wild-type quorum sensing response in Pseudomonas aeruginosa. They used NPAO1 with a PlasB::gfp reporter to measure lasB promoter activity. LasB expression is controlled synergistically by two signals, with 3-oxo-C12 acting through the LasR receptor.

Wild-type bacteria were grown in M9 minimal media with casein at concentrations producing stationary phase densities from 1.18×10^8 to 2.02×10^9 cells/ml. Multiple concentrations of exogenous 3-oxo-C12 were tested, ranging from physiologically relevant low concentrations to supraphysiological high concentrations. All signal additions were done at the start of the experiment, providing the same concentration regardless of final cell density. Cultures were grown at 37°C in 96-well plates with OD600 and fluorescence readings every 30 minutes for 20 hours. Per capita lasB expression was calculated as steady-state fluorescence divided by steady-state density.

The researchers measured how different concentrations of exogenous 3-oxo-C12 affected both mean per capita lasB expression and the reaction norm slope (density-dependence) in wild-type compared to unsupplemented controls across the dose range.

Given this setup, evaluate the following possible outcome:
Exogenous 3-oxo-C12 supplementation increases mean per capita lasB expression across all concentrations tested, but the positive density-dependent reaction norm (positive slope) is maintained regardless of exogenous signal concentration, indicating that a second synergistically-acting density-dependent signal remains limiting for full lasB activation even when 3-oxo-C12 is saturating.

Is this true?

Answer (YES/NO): NO